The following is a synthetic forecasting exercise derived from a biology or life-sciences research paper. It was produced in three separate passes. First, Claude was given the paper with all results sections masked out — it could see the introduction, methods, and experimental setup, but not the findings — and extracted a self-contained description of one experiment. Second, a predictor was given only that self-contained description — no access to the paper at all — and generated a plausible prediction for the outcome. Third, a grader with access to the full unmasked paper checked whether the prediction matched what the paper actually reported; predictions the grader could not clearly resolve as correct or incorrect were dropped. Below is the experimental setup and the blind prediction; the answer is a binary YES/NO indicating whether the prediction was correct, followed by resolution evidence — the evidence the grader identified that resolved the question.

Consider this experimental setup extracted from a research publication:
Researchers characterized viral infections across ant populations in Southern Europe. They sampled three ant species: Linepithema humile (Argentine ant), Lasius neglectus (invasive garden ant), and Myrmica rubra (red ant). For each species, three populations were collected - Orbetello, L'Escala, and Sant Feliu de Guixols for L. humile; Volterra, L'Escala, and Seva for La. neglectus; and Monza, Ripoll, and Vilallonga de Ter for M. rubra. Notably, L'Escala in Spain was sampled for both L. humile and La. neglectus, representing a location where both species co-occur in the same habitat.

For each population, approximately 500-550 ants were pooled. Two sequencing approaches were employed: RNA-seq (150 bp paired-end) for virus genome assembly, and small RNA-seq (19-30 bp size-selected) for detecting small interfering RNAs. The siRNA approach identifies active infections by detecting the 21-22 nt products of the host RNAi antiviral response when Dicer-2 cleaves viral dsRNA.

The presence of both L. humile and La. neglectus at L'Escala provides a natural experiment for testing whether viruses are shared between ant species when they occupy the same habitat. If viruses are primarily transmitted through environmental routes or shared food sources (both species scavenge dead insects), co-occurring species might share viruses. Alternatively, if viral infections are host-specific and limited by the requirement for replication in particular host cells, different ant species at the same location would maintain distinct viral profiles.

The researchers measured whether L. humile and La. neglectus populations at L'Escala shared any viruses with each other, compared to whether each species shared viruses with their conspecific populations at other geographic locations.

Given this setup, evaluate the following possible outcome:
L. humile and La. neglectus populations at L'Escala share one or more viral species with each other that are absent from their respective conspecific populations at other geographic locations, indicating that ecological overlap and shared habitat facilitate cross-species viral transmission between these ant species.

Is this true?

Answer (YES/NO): NO